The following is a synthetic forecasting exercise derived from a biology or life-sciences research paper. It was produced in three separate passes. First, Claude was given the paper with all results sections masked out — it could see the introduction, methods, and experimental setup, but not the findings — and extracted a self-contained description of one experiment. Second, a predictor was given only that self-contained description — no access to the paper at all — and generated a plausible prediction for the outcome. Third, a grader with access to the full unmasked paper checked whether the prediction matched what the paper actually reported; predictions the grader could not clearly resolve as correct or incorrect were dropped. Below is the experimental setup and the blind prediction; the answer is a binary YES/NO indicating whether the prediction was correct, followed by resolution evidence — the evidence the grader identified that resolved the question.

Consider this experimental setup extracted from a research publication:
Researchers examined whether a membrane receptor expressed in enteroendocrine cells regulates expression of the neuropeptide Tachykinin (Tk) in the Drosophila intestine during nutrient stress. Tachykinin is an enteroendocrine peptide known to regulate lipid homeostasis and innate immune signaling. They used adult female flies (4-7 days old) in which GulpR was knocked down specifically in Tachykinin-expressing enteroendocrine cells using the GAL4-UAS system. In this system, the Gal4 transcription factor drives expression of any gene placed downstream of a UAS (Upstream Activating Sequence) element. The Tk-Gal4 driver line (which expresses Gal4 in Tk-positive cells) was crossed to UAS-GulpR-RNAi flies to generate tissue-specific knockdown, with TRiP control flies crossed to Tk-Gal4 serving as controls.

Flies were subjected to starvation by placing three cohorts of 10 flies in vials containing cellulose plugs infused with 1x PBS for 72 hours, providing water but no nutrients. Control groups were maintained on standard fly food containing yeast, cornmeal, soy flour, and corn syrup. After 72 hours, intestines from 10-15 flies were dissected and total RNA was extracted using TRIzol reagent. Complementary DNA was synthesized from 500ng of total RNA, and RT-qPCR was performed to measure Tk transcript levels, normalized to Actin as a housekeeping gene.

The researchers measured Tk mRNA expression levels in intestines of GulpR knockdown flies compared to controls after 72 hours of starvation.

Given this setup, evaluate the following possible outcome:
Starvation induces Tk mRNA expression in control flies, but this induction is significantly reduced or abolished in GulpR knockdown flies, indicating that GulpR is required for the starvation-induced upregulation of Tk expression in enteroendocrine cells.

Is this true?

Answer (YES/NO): YES